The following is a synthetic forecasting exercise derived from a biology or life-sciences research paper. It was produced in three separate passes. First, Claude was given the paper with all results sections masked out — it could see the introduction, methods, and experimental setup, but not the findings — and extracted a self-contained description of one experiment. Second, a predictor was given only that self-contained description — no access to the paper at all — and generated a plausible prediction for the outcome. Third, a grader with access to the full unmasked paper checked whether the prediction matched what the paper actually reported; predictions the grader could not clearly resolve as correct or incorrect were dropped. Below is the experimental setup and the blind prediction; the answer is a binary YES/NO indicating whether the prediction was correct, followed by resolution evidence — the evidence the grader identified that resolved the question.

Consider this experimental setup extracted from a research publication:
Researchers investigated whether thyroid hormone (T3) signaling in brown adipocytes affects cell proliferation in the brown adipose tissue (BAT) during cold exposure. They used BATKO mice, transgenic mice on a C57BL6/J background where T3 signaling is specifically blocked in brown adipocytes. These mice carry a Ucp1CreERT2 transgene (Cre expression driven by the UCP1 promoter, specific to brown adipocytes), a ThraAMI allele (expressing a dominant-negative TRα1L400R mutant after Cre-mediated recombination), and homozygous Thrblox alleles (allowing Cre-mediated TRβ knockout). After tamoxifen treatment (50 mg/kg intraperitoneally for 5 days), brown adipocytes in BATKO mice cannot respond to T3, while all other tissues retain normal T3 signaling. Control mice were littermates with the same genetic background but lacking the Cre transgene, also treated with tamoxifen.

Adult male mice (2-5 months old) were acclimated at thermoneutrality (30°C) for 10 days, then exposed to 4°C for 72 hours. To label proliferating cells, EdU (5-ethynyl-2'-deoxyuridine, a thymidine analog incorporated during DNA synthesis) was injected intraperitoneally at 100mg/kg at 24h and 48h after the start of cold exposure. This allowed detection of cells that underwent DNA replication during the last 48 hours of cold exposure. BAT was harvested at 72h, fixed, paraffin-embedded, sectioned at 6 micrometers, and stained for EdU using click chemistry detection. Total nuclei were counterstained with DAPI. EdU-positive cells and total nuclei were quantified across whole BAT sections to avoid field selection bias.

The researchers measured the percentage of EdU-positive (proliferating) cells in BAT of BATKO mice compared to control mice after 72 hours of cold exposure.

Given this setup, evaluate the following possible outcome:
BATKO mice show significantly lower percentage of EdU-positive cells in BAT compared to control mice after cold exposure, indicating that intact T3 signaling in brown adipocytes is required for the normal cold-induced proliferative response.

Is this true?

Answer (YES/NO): YES